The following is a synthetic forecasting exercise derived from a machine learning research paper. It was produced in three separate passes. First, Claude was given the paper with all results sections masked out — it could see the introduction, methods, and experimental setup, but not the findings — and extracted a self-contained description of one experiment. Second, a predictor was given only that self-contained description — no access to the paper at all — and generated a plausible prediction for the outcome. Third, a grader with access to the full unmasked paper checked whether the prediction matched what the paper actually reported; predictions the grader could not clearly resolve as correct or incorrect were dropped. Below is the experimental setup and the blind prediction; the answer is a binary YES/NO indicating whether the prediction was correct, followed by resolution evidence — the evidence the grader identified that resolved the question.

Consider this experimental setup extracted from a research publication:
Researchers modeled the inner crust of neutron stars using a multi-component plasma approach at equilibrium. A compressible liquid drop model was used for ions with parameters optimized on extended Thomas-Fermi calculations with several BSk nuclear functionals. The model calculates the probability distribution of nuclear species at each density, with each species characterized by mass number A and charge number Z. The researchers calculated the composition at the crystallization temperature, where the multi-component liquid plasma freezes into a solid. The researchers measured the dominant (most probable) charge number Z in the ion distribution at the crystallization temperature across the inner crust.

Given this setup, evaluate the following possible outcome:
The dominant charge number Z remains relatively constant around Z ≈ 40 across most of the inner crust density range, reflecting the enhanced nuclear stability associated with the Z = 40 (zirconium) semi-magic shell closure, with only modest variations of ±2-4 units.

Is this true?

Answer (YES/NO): YES